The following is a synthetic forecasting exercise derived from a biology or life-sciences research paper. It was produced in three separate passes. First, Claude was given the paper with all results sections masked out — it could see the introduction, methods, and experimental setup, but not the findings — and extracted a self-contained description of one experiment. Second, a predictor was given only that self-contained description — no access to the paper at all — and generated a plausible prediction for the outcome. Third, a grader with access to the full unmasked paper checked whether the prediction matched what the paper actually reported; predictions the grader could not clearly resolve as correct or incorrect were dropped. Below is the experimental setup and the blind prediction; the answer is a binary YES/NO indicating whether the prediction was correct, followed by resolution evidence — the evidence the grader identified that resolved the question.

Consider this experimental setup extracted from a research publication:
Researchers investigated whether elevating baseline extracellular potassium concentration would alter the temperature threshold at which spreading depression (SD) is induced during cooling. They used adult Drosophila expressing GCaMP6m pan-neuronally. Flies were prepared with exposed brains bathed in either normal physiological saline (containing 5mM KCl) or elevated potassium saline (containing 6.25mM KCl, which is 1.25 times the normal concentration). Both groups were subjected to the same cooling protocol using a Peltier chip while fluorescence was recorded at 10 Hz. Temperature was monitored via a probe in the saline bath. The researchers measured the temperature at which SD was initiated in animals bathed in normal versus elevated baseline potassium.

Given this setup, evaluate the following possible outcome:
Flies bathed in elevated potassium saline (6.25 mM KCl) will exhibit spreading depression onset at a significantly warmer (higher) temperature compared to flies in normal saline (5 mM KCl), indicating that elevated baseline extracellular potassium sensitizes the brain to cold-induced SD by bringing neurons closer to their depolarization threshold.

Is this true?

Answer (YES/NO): YES